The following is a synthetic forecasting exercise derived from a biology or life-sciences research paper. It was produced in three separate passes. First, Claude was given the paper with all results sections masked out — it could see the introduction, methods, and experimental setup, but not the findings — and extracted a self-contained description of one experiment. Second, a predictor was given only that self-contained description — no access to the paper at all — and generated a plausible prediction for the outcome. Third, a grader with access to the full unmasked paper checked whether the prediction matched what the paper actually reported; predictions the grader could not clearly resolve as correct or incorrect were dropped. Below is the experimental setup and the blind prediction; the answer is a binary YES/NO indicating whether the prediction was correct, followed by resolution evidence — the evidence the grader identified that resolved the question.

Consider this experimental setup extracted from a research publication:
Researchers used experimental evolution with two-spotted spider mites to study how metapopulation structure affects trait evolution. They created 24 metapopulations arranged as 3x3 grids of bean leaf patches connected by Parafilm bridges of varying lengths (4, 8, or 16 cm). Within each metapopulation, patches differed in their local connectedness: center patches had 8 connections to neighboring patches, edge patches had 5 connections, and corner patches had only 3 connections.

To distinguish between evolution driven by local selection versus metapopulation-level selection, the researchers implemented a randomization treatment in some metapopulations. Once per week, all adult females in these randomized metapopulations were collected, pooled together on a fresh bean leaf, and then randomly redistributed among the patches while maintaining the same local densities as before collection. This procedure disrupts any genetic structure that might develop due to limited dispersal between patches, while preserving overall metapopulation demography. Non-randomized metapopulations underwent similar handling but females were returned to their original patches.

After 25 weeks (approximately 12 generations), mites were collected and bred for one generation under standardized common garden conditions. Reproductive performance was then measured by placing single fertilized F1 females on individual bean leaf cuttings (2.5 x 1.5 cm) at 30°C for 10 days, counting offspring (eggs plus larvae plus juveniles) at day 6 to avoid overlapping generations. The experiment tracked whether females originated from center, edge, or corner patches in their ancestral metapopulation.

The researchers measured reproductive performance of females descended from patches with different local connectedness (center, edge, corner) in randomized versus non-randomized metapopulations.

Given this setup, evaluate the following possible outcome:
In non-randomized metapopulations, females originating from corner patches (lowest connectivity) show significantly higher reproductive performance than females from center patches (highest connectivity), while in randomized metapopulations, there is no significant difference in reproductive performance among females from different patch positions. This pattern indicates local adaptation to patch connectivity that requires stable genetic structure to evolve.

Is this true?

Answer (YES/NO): NO